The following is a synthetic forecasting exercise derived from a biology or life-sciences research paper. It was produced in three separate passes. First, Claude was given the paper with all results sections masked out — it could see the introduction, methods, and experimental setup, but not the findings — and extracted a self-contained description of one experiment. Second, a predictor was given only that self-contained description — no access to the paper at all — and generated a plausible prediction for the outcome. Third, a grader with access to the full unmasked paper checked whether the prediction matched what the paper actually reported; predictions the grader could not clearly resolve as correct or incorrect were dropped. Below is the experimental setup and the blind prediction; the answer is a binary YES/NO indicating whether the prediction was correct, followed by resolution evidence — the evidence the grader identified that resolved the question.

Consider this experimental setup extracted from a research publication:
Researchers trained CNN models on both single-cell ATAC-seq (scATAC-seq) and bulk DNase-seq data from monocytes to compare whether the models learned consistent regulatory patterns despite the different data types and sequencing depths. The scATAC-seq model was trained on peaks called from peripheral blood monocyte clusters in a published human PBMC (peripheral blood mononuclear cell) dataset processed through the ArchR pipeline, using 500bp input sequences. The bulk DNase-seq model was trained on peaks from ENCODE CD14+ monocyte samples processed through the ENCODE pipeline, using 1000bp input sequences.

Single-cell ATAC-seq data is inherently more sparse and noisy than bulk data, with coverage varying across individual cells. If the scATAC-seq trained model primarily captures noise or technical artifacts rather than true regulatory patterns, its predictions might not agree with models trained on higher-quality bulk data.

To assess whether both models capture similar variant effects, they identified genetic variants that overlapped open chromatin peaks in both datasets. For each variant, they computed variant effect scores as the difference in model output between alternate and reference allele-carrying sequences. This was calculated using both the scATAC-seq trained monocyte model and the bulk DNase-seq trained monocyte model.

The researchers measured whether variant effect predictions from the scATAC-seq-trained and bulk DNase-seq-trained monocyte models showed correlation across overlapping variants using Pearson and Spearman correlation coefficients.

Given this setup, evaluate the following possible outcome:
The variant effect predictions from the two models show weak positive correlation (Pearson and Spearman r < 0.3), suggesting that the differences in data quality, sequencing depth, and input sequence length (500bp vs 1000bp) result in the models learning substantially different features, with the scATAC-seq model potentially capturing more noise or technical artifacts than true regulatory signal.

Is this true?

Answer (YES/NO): NO